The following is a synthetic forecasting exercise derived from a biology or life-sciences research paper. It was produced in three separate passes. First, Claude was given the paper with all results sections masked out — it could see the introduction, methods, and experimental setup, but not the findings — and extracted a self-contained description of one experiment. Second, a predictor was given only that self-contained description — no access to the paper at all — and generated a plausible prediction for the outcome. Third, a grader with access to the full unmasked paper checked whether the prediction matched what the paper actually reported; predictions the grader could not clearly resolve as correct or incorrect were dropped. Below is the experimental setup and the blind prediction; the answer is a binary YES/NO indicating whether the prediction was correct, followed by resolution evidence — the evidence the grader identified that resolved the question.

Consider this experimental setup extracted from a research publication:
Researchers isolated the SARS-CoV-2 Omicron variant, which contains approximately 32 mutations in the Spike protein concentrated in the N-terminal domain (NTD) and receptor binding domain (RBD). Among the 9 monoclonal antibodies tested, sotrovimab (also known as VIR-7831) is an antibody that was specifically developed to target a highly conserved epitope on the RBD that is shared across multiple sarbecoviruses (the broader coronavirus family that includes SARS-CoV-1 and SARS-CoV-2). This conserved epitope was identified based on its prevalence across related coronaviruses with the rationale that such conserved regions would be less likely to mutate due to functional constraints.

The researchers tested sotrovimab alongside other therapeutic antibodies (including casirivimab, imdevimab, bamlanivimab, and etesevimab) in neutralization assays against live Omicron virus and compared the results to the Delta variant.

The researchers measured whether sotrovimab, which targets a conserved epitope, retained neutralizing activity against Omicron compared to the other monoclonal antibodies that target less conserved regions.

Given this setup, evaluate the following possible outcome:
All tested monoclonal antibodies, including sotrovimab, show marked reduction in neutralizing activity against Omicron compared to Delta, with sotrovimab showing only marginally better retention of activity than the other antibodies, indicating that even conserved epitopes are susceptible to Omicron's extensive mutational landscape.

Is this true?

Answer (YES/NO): NO